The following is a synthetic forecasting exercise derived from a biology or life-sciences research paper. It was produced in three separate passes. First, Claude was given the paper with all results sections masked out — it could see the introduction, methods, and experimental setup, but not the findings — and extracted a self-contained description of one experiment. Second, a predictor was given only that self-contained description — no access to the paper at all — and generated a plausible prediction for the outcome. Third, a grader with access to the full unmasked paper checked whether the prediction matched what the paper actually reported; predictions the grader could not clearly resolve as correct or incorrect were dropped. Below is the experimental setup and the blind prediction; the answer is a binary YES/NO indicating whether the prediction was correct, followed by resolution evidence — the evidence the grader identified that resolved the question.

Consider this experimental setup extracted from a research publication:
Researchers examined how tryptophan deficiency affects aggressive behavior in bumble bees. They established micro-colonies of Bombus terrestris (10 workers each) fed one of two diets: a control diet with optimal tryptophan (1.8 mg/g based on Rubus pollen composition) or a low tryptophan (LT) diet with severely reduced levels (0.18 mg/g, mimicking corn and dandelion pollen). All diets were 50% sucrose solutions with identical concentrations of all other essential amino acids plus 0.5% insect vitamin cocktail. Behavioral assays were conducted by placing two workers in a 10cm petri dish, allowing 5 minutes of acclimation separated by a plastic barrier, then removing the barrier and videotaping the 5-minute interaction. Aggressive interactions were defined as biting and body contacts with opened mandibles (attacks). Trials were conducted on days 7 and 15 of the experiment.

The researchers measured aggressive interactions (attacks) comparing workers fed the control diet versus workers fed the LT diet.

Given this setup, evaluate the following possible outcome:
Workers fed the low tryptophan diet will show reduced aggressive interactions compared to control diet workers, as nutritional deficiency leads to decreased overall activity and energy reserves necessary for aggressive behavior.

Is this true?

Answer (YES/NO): NO